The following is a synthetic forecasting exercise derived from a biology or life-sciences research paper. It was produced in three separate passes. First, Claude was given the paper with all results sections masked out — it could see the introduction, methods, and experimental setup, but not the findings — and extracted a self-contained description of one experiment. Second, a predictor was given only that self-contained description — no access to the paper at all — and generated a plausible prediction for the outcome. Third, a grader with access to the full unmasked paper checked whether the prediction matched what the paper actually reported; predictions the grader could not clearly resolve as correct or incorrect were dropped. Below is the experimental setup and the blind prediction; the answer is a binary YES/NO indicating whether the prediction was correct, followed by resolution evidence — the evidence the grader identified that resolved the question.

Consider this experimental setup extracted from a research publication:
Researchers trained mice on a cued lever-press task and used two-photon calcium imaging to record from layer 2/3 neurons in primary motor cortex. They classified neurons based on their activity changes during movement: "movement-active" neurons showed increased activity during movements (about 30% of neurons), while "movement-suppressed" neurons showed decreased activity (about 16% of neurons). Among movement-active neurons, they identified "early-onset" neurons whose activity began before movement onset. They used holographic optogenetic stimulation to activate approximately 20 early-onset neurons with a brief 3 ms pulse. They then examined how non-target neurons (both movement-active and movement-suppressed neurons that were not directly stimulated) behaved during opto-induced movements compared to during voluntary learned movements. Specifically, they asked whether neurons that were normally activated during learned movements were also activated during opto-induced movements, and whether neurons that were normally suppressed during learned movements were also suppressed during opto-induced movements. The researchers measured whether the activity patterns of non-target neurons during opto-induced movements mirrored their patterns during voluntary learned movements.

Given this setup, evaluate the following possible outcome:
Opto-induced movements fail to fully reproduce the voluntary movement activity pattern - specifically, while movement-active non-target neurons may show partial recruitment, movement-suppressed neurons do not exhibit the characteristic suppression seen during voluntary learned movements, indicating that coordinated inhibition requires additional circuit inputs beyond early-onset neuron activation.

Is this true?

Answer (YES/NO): NO